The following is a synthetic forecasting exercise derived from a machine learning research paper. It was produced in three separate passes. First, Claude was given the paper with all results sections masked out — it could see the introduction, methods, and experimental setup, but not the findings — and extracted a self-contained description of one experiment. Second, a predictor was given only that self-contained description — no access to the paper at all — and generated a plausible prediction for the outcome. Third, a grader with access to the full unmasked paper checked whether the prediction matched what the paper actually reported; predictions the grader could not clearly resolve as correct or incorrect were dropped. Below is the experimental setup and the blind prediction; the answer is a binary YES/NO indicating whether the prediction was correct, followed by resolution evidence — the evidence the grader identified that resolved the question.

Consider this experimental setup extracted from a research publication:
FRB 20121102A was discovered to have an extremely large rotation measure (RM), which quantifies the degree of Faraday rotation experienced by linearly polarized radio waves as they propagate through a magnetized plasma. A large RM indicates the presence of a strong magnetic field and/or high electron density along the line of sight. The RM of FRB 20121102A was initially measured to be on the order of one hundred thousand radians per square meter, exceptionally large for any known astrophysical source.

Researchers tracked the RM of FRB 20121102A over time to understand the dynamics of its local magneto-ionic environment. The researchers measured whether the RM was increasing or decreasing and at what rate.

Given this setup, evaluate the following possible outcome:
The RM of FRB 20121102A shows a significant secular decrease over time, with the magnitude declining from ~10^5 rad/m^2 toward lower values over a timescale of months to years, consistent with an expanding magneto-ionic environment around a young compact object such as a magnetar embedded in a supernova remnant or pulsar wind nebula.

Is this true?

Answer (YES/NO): YES